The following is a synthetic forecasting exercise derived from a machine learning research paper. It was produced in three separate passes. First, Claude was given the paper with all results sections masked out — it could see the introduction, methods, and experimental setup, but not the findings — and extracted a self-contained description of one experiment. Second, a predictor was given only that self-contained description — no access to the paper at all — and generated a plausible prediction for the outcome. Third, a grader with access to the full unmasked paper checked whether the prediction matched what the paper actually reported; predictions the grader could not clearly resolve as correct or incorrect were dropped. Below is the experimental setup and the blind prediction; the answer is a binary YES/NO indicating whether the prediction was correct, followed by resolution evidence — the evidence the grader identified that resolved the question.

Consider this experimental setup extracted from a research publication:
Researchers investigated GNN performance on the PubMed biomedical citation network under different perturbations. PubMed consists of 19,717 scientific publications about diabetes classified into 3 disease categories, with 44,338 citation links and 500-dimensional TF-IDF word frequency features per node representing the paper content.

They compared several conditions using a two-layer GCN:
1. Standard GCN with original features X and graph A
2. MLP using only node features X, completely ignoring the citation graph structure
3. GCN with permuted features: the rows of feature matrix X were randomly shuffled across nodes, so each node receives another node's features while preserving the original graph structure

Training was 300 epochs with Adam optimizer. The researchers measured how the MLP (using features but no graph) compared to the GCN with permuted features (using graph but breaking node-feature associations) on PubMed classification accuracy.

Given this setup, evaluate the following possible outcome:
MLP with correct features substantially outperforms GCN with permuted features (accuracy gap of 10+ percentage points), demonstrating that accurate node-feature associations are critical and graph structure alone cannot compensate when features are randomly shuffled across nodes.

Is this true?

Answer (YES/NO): YES